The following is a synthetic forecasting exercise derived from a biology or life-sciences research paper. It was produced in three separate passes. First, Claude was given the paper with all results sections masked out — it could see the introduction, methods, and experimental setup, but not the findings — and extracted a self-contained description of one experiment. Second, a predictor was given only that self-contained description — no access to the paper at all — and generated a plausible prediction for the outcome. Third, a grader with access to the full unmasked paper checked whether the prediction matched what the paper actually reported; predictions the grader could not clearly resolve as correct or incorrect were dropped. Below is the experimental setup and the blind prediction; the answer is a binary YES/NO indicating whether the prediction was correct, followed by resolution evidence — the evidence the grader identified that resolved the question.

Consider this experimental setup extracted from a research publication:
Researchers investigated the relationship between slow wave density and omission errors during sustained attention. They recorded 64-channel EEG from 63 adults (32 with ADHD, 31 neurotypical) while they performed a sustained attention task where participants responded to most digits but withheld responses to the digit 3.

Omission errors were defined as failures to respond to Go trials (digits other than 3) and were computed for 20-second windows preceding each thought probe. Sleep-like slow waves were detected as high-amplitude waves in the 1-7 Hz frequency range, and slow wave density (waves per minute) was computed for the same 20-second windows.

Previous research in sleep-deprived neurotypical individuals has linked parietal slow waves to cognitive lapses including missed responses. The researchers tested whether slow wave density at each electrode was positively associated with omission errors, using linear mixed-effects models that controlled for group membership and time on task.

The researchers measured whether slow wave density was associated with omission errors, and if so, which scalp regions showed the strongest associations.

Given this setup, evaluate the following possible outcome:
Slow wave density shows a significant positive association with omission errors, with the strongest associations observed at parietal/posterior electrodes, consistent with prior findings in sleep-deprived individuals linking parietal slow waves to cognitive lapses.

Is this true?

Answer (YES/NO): NO